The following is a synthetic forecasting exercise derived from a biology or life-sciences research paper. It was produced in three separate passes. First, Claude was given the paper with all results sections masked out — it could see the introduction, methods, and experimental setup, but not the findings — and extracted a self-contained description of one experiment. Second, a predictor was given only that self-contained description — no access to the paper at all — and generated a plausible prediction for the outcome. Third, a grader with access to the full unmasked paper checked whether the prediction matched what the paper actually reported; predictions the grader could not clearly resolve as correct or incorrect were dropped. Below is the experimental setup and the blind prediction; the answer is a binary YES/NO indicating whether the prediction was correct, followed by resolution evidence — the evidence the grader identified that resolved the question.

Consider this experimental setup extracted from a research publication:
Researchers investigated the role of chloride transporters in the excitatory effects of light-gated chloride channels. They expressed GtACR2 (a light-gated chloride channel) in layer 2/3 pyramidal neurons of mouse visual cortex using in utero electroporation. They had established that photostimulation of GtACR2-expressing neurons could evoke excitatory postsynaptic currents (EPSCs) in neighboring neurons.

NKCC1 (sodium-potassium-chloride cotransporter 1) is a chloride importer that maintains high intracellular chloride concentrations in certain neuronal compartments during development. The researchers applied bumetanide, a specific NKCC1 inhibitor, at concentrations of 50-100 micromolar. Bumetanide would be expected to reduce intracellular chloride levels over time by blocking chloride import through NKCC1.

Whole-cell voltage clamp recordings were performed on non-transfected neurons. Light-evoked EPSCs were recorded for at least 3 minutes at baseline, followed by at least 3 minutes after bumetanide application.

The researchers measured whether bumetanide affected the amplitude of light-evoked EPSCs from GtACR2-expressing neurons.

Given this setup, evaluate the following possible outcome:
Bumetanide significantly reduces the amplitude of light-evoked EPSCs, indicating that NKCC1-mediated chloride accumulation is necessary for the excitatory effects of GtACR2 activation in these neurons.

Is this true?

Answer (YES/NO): YES